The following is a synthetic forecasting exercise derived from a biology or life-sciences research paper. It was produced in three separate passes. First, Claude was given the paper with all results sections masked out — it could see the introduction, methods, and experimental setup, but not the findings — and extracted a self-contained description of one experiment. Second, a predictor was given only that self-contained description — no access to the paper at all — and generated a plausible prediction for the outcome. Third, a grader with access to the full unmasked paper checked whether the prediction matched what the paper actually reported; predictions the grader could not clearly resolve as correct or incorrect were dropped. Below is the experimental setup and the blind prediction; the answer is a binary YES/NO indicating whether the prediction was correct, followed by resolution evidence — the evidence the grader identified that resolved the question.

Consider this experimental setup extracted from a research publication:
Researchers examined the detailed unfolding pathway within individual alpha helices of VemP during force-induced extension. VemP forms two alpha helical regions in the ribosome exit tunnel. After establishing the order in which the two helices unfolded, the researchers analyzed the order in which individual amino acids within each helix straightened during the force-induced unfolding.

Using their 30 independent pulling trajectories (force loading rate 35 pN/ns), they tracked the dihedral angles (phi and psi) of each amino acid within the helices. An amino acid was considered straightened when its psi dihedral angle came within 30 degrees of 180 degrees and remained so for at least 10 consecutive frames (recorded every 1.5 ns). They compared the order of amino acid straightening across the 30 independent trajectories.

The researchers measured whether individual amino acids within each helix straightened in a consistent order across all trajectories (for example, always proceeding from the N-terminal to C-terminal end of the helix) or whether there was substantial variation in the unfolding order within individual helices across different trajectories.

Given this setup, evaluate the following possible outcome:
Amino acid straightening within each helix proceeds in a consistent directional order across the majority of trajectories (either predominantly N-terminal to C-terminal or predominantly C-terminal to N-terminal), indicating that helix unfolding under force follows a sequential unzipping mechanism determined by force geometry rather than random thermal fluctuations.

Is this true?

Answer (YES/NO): NO